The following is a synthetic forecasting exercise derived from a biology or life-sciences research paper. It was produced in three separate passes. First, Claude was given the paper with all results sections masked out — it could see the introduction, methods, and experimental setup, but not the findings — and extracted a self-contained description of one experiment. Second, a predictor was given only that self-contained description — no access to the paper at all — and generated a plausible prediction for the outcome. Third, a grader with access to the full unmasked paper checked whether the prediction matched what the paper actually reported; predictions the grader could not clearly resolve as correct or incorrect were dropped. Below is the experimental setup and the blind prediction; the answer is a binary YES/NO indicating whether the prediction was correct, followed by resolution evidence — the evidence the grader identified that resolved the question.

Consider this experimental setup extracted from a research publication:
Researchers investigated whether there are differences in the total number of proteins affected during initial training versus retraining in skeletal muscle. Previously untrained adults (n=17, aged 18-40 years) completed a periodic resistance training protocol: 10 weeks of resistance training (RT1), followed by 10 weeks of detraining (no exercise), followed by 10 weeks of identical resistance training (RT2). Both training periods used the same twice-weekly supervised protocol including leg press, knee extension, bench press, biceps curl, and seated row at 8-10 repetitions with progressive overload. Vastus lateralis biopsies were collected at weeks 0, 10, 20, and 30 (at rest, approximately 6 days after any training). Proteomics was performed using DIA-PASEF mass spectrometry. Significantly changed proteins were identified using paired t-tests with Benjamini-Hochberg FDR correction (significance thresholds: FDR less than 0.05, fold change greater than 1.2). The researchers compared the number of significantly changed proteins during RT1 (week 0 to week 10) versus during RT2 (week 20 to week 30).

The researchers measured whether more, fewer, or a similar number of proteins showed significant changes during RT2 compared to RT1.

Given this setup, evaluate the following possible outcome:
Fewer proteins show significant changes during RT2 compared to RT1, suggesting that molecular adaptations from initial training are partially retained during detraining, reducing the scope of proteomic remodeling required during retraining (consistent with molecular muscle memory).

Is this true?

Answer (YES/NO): YES